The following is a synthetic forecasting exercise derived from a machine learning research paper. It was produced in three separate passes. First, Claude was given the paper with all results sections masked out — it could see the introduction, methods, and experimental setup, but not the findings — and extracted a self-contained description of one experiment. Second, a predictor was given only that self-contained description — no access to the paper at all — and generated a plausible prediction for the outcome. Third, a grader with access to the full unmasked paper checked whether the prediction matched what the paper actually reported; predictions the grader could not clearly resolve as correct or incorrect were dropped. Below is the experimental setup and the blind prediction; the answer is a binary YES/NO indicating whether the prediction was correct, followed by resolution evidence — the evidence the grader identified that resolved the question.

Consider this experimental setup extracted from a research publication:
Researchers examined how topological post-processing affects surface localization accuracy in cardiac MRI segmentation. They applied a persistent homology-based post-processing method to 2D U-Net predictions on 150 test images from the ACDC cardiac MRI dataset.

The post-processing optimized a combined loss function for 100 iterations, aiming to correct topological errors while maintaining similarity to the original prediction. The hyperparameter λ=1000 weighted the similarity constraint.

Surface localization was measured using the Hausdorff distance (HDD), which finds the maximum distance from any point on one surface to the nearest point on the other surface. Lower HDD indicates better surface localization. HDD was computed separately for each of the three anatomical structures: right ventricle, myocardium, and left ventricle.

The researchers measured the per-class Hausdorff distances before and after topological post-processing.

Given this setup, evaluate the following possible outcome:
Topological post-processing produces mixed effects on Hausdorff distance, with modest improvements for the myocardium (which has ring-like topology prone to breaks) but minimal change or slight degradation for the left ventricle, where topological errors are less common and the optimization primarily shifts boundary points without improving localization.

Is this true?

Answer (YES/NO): NO